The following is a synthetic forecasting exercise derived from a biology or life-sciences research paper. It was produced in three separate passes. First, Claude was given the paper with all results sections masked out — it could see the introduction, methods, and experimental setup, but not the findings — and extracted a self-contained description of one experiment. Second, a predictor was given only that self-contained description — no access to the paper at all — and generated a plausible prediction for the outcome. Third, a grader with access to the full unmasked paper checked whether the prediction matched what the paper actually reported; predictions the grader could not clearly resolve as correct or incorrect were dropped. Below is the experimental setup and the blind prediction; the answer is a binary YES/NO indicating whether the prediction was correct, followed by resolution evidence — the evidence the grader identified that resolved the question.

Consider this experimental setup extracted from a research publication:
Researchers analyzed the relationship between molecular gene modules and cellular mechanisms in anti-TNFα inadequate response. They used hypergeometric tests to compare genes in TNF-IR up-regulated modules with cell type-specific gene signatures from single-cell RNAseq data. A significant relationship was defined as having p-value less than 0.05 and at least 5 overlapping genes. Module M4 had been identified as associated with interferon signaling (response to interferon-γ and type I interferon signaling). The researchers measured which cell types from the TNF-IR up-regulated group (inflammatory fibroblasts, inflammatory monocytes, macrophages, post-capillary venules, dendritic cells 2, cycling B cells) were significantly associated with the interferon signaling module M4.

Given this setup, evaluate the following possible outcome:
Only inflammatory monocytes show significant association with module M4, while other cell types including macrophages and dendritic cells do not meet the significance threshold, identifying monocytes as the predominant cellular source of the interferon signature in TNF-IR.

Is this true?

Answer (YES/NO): NO